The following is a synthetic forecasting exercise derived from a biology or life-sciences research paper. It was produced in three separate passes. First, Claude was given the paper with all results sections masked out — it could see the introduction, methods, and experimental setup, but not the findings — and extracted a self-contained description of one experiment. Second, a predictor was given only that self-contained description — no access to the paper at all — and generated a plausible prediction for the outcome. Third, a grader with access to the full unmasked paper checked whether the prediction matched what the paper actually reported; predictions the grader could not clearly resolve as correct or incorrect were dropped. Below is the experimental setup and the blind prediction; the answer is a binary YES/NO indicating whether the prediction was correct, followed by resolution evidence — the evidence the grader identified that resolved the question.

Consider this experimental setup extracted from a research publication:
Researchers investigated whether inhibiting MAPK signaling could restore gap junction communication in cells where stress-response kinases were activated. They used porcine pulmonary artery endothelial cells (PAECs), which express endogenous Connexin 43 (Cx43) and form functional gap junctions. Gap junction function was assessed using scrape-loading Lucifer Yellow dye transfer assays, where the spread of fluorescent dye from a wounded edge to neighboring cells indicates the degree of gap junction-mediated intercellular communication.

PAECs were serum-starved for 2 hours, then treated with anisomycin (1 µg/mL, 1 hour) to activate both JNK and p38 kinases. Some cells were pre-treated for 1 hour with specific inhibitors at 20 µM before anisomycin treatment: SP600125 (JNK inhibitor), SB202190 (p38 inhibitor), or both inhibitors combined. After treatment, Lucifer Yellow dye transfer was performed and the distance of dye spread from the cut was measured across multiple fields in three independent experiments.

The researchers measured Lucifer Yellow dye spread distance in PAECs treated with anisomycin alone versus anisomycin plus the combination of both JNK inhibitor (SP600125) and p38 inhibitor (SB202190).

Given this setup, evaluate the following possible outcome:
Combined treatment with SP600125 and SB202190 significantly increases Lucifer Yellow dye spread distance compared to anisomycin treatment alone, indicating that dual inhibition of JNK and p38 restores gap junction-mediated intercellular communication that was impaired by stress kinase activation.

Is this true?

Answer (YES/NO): YES